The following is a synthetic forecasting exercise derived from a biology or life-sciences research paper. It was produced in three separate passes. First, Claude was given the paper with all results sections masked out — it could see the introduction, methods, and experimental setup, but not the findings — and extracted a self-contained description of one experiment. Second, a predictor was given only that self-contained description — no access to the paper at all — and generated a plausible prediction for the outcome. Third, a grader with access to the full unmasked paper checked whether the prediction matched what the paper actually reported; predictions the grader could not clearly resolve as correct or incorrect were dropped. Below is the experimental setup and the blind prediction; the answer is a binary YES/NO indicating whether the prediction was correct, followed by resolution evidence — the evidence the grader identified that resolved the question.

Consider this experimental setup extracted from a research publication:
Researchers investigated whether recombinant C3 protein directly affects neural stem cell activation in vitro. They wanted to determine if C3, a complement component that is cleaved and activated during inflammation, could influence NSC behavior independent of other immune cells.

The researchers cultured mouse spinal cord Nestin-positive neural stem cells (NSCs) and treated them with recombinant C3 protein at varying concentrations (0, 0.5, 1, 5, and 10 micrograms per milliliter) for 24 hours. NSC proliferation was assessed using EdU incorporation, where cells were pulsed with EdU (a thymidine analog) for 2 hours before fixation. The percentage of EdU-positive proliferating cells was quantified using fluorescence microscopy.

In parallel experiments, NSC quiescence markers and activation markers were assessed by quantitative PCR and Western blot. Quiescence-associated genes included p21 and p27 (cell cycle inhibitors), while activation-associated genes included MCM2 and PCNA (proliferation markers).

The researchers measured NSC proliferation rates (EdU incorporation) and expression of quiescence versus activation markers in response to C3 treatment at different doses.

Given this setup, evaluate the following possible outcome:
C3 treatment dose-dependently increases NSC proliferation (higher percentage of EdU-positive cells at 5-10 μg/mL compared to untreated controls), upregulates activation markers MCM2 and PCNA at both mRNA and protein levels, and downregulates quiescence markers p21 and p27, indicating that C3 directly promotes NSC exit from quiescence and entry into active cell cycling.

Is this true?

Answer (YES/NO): NO